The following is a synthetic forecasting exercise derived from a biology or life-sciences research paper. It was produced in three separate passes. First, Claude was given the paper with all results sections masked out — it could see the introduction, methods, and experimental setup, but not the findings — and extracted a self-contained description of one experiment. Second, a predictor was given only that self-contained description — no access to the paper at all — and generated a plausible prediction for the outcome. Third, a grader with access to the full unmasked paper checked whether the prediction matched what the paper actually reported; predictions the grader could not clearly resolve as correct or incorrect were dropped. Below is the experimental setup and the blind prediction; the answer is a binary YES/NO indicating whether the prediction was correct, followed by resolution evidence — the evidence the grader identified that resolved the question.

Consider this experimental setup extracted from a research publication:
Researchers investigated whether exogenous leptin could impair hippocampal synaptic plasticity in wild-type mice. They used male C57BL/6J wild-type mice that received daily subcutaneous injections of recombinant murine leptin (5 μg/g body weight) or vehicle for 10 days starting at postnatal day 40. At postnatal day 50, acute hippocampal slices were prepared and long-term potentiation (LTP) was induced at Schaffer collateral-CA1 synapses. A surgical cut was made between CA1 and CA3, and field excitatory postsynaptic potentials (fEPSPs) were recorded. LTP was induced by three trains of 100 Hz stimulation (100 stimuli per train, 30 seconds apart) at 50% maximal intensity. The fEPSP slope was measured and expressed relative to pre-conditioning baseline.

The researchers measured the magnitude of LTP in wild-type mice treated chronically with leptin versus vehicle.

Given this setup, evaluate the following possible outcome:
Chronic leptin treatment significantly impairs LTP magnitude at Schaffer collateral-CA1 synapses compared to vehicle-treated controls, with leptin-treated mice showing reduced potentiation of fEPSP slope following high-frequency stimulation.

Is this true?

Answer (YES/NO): NO